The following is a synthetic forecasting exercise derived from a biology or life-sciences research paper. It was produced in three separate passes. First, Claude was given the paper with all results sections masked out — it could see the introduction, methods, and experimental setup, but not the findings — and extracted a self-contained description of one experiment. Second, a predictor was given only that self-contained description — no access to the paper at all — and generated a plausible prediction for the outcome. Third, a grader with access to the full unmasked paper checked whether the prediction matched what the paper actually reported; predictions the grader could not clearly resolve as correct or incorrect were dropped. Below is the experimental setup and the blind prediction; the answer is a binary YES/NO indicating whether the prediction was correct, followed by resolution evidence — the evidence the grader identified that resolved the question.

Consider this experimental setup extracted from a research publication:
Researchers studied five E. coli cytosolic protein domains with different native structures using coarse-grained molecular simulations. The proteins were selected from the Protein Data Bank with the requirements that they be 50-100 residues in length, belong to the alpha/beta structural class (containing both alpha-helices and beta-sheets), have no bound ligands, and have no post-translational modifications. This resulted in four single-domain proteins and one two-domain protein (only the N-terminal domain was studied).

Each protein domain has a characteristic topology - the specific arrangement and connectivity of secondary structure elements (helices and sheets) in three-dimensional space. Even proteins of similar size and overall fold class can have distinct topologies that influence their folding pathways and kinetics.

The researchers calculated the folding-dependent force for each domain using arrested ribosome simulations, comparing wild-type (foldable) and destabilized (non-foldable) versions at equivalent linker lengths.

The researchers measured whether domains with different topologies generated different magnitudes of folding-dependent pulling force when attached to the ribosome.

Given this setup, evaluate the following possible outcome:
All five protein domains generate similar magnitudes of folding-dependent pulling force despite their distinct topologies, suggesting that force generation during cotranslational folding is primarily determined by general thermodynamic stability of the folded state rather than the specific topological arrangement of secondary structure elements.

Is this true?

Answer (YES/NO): NO